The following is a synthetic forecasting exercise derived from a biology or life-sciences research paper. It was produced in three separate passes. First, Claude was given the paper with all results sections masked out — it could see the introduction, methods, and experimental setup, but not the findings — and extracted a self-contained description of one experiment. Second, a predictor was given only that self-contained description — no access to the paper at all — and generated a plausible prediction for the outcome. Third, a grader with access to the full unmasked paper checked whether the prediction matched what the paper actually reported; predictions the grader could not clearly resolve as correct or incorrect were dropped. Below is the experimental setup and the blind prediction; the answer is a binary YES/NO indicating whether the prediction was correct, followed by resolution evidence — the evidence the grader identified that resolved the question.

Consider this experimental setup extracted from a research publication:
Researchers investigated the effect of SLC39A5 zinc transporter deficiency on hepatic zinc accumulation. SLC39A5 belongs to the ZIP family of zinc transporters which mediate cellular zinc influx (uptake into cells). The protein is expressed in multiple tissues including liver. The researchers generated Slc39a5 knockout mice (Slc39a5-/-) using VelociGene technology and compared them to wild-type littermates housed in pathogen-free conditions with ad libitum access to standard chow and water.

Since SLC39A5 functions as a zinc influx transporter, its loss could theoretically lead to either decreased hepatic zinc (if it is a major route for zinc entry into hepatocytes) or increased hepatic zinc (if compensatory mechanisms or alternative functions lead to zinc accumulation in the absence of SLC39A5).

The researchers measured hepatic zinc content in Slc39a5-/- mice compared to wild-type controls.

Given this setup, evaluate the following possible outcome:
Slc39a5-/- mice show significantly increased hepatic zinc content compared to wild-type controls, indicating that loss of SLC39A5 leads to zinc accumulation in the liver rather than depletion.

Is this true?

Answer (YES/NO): YES